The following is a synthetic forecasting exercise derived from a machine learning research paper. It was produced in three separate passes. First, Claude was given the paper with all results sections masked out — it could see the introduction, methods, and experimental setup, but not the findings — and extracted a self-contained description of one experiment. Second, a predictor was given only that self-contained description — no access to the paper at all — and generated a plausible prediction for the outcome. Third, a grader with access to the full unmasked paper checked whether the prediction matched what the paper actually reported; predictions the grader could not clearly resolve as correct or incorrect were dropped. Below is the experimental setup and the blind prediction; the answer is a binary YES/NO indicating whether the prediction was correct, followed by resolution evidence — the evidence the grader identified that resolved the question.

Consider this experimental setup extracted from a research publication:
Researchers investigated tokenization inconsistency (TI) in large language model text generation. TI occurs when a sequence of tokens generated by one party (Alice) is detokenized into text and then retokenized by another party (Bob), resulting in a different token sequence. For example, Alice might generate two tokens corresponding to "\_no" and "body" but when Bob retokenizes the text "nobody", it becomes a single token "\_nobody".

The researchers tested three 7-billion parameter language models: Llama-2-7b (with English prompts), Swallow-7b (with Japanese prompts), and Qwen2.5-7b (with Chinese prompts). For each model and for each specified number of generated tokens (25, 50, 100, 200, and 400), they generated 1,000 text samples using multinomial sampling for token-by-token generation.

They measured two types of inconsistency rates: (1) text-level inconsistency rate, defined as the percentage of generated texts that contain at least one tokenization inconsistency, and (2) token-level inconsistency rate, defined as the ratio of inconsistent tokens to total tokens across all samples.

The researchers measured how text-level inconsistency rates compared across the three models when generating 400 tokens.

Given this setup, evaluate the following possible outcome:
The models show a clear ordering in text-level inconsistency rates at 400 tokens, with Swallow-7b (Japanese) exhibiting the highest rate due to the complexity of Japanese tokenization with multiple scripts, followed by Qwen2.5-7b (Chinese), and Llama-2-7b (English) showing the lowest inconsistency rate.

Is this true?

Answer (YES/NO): NO